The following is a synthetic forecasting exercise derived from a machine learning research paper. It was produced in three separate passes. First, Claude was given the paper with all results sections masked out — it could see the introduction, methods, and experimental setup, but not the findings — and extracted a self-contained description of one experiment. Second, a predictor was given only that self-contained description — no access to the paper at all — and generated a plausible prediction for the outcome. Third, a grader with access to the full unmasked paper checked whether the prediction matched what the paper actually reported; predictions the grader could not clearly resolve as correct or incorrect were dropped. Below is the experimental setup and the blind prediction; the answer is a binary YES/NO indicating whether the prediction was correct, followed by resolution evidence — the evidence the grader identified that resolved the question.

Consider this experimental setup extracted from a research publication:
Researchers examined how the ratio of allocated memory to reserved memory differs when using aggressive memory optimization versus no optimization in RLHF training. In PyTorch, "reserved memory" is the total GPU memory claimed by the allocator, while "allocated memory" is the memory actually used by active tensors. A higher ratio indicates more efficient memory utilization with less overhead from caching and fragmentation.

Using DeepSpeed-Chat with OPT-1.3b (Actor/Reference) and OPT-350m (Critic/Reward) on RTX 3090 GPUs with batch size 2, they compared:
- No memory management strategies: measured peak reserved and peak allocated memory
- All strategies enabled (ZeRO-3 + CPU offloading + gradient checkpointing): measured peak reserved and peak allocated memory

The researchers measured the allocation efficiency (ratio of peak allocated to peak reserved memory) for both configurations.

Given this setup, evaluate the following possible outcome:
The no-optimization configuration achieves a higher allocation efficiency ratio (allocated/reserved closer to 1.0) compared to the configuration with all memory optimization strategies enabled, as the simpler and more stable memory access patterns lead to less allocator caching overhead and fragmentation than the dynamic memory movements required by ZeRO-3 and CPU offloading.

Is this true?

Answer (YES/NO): YES